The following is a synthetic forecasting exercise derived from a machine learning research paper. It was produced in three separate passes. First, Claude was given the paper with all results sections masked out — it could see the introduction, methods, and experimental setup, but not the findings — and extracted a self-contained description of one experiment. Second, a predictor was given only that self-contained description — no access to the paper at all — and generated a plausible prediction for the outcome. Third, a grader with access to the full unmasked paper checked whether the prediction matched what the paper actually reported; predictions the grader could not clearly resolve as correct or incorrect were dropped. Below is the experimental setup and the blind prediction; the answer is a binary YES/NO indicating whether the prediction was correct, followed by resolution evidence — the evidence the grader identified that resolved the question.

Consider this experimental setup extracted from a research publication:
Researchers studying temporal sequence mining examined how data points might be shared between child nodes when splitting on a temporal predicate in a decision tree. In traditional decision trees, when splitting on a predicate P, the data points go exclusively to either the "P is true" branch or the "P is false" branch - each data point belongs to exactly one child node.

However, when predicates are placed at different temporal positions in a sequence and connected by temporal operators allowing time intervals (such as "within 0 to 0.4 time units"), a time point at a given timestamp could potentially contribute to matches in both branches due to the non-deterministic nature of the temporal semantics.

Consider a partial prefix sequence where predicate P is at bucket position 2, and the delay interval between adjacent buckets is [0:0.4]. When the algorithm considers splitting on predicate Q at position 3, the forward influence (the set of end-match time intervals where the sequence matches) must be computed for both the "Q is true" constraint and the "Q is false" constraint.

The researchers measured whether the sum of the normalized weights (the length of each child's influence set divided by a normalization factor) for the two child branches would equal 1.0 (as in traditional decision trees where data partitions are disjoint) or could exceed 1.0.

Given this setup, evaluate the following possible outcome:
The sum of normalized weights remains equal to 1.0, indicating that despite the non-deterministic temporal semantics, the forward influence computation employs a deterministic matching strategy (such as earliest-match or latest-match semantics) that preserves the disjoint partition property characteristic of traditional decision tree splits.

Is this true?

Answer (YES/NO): NO